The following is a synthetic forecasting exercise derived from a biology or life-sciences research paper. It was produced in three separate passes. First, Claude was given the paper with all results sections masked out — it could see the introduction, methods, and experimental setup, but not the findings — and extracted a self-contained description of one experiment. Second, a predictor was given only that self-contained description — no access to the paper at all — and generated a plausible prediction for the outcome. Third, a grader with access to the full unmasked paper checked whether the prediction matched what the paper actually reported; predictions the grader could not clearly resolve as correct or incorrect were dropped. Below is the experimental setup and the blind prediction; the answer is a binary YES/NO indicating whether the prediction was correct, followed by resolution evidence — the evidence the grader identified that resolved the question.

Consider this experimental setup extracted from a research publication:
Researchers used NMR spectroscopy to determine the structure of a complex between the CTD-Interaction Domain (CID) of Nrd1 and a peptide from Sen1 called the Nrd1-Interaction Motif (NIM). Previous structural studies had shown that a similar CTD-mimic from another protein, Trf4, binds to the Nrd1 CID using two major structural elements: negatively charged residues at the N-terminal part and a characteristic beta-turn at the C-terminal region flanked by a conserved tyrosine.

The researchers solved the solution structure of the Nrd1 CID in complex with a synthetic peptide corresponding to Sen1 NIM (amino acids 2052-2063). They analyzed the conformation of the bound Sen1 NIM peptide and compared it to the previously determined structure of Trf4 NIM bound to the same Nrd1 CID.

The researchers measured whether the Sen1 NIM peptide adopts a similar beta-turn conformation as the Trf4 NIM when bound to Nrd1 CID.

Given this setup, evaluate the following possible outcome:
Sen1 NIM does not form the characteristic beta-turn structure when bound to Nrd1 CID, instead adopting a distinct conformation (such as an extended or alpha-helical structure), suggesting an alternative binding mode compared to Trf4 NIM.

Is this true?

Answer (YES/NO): YES